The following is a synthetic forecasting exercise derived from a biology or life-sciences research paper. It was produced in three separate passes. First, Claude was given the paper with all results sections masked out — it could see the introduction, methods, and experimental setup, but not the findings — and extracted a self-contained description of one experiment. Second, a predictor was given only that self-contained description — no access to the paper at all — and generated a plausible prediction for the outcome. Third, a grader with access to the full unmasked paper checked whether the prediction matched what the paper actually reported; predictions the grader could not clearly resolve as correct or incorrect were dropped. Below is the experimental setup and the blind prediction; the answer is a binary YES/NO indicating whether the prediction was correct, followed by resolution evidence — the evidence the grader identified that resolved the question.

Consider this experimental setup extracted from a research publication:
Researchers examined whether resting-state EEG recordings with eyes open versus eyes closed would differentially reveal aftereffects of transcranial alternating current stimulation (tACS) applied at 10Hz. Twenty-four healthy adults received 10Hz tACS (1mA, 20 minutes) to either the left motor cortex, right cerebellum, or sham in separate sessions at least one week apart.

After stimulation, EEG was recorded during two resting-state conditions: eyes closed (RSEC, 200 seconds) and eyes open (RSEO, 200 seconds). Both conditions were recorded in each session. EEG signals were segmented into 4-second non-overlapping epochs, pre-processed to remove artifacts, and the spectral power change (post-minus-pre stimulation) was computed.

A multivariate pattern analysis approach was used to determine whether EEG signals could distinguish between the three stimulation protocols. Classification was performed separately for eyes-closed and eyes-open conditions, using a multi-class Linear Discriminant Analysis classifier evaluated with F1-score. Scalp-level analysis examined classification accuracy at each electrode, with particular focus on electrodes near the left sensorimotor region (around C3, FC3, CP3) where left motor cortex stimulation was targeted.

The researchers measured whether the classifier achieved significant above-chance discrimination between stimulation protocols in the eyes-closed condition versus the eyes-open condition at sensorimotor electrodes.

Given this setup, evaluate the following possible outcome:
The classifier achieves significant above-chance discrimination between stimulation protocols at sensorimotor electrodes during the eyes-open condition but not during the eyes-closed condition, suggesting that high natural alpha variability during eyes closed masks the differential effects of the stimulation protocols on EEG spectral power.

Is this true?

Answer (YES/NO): YES